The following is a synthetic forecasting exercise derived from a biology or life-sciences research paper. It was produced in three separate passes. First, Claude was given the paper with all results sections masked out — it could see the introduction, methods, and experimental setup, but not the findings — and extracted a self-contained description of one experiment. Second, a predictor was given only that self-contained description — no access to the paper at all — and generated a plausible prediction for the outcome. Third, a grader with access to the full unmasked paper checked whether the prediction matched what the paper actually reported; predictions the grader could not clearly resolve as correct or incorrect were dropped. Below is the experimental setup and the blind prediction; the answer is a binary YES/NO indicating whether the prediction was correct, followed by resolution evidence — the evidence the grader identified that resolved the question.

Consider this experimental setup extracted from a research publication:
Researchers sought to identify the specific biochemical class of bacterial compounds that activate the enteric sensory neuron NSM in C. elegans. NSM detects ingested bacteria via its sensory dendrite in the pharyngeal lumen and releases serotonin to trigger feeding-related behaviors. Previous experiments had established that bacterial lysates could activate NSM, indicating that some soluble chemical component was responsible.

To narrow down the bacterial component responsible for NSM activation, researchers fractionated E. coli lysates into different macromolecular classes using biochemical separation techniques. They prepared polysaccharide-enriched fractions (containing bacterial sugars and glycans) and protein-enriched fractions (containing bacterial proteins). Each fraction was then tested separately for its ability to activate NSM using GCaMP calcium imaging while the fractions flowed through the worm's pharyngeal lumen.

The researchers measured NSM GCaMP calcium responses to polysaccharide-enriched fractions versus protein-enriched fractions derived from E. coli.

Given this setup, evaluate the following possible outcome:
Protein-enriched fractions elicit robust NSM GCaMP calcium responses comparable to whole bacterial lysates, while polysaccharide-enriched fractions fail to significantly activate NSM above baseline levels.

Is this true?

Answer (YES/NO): NO